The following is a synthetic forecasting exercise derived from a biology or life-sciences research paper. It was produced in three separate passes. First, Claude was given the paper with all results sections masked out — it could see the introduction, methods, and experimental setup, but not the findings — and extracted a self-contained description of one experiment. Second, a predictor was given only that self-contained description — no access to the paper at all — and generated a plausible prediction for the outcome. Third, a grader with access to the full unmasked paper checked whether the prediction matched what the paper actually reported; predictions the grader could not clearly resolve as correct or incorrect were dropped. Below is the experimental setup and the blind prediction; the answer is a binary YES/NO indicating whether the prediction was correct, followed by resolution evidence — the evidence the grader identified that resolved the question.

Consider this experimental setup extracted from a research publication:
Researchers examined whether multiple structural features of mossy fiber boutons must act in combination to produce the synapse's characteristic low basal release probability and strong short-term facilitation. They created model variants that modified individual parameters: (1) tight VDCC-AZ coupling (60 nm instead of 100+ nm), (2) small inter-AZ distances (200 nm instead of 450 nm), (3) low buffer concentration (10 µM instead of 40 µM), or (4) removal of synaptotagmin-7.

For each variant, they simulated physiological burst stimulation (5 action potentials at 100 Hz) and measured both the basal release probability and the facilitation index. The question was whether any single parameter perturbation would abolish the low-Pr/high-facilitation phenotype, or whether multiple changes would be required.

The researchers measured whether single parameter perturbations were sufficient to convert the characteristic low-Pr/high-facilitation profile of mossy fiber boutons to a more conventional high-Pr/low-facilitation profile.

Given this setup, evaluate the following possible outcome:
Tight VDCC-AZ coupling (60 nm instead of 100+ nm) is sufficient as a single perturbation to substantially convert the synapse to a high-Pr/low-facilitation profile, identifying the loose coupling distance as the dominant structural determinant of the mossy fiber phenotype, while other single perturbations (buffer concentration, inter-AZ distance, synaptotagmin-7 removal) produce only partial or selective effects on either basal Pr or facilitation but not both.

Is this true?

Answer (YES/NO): NO